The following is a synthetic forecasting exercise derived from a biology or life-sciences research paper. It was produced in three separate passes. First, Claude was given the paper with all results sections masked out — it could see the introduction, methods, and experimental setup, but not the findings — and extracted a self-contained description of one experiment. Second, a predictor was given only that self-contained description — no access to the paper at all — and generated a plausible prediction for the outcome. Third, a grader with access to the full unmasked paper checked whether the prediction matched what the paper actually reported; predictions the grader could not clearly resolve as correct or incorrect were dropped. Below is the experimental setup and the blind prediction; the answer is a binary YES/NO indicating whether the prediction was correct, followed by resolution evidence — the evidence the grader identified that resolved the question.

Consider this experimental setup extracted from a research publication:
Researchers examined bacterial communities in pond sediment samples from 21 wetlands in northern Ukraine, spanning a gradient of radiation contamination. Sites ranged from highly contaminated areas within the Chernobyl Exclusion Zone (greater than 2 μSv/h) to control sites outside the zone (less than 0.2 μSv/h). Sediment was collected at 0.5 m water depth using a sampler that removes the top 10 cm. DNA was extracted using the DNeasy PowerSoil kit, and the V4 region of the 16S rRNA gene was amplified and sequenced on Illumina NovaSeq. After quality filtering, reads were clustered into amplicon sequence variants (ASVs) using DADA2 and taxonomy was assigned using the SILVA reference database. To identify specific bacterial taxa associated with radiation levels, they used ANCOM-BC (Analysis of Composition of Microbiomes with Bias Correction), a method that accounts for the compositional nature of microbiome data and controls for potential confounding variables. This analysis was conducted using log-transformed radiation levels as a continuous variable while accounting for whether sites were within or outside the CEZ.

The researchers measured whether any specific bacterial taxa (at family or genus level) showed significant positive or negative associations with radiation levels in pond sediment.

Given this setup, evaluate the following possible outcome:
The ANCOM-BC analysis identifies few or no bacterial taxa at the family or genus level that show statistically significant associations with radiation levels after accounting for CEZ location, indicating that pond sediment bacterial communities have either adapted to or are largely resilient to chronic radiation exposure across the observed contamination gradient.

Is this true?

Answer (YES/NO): NO